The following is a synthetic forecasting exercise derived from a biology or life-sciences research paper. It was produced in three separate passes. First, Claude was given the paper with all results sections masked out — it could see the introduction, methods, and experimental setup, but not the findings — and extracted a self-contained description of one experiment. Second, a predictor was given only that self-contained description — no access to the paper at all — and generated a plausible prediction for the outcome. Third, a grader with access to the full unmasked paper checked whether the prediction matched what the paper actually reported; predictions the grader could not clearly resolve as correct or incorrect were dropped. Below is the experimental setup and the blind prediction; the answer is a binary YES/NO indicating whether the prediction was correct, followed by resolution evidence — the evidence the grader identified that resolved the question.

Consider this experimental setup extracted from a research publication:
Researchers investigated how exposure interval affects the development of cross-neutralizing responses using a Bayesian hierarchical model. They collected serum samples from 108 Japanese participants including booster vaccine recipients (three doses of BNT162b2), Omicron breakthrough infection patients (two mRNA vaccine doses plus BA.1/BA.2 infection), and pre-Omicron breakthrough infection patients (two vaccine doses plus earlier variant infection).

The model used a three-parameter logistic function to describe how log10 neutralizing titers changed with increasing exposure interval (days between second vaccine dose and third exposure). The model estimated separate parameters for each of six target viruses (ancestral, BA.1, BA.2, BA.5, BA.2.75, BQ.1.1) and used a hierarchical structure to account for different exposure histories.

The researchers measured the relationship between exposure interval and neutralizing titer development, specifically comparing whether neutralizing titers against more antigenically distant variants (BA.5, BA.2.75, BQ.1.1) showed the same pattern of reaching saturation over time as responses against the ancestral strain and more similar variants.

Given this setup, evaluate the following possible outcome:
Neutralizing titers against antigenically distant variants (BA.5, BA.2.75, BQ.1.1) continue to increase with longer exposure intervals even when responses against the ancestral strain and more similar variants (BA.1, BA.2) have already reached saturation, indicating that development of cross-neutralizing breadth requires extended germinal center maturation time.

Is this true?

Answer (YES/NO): YES